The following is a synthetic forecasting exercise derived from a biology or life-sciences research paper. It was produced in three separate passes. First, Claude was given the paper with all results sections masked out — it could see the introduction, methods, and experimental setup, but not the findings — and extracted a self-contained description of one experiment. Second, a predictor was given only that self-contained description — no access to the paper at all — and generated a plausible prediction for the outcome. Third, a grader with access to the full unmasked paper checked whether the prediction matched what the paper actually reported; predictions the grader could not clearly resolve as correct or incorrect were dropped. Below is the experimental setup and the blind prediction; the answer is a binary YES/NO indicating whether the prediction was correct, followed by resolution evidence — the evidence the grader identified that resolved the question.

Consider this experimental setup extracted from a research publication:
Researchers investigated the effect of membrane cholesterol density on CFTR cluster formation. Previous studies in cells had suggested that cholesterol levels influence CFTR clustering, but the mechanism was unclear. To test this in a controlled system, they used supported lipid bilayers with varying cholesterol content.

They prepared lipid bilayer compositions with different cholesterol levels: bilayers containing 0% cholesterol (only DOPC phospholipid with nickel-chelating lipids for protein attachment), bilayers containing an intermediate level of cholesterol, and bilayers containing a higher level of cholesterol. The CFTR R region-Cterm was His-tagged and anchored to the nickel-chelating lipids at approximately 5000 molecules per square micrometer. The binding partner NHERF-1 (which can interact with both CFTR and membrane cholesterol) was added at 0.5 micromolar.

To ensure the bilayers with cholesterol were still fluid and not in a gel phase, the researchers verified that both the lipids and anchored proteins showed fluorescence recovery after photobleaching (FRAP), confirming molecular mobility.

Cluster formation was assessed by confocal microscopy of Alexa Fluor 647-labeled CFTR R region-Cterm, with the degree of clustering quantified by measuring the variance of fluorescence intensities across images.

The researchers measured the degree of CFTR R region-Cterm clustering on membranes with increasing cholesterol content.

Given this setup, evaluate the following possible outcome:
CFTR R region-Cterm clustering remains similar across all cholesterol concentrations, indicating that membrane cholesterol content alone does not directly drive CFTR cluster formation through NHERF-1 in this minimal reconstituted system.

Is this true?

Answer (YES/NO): NO